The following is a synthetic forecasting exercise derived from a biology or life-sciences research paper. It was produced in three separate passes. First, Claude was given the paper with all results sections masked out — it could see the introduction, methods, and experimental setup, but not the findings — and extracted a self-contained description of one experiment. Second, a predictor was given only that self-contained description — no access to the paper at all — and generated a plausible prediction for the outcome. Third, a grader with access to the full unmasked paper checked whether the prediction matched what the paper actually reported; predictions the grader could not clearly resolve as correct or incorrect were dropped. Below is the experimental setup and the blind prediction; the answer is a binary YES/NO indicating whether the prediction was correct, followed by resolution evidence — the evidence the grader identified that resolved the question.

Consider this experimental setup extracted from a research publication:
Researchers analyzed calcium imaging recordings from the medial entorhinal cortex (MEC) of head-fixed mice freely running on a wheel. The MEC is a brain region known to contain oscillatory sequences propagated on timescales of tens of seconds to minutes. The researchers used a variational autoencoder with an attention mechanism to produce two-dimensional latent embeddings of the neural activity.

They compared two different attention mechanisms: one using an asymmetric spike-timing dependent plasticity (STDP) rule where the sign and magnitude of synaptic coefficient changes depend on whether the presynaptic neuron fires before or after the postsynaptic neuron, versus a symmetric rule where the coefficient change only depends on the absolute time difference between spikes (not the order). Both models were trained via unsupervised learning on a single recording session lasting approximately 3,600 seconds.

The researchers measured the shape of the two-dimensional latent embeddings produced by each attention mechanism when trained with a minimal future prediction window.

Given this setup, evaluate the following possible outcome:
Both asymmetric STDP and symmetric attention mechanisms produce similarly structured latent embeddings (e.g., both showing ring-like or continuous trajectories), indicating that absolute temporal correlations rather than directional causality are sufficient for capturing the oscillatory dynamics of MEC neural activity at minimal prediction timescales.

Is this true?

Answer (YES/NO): NO